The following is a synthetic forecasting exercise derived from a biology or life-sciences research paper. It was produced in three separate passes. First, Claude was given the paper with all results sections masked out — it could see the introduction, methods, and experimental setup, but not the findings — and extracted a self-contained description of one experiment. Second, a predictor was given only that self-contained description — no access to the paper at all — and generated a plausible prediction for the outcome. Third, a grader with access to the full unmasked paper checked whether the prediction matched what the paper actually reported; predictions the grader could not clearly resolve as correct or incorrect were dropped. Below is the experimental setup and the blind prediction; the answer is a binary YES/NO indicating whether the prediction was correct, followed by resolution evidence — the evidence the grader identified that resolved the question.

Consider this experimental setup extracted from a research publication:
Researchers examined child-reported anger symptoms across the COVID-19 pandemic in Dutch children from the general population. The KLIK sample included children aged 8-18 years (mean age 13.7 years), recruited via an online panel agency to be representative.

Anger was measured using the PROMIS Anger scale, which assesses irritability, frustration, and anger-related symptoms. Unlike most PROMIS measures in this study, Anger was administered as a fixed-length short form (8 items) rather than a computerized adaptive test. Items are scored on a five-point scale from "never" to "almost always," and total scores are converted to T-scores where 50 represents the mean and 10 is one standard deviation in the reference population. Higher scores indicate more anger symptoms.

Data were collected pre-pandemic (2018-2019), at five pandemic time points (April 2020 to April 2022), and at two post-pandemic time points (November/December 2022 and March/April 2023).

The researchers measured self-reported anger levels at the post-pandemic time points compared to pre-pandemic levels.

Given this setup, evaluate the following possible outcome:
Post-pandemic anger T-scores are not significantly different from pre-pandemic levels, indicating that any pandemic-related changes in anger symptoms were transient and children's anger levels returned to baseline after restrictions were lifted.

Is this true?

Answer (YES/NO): NO